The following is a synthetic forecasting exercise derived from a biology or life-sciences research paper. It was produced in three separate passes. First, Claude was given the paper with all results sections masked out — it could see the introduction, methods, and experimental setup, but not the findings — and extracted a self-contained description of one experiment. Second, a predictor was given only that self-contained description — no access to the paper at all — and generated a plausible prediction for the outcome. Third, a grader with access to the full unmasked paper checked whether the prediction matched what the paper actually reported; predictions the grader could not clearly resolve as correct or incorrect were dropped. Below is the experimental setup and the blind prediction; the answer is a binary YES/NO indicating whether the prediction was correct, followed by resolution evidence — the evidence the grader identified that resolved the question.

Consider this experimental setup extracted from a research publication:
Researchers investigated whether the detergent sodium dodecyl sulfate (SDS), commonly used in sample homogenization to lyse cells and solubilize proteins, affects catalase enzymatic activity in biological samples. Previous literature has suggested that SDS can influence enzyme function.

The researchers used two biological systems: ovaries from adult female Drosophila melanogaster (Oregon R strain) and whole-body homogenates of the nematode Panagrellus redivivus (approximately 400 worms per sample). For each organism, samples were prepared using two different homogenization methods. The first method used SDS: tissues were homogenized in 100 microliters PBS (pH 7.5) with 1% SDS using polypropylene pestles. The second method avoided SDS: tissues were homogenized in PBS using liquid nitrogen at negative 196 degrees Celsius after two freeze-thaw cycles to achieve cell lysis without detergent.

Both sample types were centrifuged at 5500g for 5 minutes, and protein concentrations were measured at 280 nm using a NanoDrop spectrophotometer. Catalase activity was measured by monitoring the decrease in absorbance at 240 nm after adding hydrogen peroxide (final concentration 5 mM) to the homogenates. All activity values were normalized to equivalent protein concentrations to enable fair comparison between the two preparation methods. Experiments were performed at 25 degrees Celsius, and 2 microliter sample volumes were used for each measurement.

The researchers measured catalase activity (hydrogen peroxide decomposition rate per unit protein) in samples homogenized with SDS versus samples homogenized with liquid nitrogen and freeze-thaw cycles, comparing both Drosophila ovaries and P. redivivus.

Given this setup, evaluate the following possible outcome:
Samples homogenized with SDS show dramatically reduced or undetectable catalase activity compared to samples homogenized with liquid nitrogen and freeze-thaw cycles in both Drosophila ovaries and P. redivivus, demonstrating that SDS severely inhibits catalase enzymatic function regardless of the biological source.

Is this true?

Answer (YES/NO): NO